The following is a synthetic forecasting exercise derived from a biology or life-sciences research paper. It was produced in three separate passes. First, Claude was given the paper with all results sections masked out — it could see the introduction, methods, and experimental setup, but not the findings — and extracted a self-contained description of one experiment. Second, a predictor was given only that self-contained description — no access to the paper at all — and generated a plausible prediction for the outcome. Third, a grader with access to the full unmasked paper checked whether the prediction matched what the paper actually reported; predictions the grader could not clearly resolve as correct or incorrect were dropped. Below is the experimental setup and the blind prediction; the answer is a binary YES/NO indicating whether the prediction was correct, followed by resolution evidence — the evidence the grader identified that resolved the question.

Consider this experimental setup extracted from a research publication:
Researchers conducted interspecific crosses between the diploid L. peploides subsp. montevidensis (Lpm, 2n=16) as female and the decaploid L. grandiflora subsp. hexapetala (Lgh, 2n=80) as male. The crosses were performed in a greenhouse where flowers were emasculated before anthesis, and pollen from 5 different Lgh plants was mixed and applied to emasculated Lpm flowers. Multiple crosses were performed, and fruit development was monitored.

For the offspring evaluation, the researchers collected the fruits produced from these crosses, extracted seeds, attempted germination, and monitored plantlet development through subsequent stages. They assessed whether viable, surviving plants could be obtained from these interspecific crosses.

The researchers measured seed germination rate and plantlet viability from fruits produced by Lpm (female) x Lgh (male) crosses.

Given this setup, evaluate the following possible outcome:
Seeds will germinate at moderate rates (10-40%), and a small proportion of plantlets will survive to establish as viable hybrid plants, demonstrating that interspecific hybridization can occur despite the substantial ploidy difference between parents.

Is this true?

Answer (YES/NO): NO